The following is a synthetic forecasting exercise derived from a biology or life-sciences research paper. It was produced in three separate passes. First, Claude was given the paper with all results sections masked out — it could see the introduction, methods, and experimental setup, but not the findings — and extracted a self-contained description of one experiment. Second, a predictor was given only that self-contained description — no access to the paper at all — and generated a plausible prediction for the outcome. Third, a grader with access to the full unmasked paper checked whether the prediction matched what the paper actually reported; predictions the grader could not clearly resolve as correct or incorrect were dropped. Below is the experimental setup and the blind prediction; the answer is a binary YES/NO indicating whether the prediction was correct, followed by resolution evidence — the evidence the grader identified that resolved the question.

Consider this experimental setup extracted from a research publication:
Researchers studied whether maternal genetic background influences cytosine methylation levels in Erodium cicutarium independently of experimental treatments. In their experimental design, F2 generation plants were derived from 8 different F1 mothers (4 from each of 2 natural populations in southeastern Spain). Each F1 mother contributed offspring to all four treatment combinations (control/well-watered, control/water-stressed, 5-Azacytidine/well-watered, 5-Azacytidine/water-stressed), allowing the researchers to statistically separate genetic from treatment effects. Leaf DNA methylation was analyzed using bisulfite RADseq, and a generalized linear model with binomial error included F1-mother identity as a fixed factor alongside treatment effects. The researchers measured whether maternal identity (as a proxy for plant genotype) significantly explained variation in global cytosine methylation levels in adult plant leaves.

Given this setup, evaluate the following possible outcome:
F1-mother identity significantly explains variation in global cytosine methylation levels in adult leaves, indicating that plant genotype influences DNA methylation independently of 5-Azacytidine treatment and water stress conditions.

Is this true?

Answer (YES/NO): YES